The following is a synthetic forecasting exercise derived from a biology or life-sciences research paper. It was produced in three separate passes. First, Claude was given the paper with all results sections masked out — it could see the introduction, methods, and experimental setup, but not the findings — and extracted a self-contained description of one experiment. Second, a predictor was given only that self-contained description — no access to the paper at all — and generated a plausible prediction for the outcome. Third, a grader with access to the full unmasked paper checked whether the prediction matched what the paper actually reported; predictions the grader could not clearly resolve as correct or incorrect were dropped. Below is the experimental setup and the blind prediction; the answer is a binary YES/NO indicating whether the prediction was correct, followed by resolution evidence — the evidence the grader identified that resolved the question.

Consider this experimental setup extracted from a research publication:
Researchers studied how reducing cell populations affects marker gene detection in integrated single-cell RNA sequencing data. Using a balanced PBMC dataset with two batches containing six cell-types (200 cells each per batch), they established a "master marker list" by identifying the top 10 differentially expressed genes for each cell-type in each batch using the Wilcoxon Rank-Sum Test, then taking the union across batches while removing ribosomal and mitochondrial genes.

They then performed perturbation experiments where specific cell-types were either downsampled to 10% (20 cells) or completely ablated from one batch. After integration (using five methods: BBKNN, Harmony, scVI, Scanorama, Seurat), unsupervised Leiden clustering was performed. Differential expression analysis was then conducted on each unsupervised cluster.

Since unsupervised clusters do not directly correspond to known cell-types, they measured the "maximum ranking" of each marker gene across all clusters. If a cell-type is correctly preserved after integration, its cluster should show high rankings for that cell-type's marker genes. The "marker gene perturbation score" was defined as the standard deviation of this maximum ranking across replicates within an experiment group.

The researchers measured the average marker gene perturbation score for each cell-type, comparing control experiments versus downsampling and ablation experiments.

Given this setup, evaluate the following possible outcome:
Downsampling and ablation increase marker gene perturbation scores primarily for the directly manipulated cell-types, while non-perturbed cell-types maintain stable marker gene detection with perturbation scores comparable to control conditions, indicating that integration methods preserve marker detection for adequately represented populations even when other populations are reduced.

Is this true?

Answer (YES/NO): NO